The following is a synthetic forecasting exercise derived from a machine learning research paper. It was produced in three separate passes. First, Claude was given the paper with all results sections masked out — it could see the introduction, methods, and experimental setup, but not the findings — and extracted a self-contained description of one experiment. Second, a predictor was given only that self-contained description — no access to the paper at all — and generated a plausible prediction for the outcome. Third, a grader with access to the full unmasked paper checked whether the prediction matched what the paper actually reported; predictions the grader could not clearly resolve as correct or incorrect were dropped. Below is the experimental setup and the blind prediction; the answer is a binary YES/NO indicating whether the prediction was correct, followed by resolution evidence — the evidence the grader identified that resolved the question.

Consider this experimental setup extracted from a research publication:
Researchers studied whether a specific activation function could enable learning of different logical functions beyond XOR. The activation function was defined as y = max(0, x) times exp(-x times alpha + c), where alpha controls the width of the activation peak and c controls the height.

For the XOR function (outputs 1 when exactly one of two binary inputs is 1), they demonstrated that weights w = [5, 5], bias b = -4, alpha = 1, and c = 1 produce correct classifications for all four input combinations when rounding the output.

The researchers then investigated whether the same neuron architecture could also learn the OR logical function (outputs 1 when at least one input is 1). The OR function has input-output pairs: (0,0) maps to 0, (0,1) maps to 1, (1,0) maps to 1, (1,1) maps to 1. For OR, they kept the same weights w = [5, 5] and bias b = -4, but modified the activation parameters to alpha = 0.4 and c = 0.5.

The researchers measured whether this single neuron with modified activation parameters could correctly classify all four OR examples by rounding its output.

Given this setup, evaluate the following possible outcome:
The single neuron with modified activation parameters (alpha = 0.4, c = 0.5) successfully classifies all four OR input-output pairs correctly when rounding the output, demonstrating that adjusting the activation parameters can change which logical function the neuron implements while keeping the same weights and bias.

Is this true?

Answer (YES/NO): YES